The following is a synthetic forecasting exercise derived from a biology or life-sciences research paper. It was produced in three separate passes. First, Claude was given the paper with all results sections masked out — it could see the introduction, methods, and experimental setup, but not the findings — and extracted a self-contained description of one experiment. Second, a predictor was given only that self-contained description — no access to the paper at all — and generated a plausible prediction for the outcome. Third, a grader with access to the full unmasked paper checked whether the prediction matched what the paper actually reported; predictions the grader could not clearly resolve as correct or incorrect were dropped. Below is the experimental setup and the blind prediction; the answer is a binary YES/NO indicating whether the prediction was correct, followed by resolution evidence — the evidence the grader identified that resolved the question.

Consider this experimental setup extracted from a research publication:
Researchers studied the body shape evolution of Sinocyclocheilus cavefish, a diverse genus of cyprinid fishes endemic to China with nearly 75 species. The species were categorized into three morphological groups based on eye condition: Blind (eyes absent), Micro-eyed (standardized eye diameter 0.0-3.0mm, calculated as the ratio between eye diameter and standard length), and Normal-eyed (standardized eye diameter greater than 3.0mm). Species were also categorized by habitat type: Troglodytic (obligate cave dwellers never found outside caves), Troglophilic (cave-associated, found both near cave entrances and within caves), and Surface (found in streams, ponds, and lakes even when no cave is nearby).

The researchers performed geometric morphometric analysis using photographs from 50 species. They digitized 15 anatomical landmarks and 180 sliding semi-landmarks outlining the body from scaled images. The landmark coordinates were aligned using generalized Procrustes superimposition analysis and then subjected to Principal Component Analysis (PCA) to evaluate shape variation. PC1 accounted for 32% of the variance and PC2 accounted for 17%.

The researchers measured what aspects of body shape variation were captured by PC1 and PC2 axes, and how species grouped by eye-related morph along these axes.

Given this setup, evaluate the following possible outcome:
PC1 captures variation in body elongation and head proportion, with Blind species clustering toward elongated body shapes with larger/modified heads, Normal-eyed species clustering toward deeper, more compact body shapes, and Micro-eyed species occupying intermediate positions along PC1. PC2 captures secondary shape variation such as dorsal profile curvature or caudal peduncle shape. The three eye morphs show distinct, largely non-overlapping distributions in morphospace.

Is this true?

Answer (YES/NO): NO